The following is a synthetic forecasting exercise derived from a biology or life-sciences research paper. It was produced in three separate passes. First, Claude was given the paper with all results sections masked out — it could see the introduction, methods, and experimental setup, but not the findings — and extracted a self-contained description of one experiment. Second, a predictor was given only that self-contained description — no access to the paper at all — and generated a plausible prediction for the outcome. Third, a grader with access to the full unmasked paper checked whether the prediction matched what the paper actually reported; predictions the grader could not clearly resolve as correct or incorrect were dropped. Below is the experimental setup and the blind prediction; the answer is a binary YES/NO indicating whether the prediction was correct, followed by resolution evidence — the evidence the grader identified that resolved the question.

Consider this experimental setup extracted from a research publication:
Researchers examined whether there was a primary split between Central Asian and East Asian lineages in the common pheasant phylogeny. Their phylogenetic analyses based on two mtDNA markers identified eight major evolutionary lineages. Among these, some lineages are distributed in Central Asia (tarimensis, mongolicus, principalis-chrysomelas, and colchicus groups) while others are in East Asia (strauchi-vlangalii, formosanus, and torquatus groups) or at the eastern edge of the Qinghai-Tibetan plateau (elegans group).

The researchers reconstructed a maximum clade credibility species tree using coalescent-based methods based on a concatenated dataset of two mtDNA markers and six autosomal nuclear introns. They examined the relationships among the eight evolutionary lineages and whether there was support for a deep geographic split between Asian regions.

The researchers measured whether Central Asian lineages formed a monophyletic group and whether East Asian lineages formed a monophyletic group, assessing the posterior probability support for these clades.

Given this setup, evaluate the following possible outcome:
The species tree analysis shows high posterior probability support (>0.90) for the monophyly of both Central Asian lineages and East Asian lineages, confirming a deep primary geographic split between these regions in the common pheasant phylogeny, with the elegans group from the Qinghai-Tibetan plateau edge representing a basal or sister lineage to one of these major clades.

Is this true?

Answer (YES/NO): NO